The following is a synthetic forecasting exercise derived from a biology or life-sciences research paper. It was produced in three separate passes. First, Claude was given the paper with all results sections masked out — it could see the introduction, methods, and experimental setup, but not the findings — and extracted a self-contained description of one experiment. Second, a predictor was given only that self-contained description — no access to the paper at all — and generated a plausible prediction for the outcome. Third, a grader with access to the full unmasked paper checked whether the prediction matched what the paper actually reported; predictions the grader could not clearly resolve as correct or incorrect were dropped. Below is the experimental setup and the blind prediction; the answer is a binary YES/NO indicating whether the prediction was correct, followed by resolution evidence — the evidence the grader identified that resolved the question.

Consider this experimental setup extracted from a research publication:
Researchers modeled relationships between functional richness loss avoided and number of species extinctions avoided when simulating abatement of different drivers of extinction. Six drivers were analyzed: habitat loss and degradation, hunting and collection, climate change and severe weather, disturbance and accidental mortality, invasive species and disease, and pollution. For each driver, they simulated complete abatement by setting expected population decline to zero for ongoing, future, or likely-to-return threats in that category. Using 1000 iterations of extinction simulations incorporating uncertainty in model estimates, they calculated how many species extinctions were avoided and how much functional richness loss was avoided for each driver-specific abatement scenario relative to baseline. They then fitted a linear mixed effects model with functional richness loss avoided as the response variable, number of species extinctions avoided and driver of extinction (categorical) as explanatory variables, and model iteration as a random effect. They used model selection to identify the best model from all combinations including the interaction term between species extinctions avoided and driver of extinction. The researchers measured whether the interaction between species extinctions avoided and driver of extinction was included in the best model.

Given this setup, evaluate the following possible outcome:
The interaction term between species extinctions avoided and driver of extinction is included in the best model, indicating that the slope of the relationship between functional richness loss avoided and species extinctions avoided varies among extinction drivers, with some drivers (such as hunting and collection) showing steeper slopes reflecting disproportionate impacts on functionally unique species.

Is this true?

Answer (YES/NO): NO